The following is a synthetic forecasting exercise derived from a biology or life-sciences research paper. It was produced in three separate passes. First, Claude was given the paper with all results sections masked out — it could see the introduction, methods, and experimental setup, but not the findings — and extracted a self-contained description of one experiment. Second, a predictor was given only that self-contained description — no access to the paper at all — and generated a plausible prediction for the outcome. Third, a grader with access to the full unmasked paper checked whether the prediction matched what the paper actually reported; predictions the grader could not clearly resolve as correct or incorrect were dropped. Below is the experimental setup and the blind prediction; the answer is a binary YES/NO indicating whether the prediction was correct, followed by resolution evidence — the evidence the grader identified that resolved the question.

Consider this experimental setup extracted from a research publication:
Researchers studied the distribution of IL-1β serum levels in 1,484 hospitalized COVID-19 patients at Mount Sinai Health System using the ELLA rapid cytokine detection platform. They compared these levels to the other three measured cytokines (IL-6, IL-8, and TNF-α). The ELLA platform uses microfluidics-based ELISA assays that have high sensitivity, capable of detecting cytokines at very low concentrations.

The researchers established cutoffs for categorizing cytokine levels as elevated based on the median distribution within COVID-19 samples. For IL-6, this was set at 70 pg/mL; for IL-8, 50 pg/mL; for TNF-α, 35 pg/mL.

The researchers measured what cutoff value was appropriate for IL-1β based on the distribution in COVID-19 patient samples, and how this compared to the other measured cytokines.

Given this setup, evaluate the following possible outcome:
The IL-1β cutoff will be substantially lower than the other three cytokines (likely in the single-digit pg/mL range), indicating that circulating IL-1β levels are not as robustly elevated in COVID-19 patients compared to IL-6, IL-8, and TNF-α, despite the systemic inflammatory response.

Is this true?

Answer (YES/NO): YES